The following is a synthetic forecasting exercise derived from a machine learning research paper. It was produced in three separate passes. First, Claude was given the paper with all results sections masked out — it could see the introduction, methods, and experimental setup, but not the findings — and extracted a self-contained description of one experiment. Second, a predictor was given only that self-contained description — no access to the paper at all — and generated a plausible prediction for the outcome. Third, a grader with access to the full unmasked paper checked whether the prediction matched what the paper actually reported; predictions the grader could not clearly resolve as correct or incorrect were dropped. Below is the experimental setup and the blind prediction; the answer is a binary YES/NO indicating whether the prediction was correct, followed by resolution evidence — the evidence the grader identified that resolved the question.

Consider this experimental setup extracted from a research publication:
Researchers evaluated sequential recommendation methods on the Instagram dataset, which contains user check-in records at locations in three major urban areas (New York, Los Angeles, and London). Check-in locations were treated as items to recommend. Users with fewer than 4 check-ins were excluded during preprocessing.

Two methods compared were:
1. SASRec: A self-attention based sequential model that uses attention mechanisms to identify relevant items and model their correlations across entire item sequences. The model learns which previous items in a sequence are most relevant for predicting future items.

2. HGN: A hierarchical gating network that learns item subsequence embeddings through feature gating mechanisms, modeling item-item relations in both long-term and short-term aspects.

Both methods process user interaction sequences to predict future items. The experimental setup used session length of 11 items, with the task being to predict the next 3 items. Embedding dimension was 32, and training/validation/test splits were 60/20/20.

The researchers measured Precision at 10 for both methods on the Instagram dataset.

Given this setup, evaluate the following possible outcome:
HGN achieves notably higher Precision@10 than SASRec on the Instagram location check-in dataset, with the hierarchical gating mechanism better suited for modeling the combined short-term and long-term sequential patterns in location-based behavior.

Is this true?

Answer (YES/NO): YES